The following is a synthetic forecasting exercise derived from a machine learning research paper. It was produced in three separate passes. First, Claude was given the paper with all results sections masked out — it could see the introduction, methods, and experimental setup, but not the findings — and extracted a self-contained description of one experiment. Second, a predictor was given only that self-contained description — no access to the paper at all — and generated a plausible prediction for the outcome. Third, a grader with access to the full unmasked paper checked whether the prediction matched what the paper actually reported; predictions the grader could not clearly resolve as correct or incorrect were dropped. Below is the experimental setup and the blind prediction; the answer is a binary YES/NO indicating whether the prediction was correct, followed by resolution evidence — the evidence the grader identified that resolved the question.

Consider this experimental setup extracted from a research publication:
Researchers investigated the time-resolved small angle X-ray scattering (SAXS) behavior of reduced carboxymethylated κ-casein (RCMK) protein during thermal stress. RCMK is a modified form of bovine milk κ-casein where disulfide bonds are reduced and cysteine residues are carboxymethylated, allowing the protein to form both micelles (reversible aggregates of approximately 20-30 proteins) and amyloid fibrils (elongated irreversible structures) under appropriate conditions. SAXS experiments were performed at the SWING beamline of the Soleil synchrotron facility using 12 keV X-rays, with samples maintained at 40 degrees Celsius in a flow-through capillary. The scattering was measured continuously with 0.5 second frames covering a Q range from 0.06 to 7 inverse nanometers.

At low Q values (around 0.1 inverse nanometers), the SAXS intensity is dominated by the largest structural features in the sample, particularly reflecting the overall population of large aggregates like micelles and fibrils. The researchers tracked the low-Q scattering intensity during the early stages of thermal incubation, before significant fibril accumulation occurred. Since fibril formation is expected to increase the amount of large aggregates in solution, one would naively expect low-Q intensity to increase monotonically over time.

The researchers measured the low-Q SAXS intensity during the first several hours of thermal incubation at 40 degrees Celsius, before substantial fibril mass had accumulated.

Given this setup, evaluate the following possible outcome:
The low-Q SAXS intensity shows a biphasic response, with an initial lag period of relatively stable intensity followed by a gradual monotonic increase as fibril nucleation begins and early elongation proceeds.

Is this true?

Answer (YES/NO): NO